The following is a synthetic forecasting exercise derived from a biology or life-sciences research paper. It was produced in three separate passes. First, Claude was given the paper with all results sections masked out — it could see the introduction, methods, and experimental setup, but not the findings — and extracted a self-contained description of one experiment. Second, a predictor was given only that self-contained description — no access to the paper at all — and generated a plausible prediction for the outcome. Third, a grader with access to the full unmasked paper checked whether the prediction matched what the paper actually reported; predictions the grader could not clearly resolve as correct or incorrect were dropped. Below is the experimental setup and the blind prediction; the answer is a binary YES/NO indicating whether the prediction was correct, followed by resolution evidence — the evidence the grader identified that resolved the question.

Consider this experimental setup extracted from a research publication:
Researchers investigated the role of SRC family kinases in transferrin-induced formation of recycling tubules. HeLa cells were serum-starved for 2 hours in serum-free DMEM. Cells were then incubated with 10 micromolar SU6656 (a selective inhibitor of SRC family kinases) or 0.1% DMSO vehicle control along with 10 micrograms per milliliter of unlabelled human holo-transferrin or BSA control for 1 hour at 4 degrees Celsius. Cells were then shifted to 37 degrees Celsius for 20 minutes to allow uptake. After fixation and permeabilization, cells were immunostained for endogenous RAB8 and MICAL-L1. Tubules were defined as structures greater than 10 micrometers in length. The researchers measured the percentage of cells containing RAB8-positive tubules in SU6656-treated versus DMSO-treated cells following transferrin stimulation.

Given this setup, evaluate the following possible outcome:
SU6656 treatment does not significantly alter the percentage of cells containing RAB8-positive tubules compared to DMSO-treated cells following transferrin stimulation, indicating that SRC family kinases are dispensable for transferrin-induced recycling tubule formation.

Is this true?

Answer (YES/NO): NO